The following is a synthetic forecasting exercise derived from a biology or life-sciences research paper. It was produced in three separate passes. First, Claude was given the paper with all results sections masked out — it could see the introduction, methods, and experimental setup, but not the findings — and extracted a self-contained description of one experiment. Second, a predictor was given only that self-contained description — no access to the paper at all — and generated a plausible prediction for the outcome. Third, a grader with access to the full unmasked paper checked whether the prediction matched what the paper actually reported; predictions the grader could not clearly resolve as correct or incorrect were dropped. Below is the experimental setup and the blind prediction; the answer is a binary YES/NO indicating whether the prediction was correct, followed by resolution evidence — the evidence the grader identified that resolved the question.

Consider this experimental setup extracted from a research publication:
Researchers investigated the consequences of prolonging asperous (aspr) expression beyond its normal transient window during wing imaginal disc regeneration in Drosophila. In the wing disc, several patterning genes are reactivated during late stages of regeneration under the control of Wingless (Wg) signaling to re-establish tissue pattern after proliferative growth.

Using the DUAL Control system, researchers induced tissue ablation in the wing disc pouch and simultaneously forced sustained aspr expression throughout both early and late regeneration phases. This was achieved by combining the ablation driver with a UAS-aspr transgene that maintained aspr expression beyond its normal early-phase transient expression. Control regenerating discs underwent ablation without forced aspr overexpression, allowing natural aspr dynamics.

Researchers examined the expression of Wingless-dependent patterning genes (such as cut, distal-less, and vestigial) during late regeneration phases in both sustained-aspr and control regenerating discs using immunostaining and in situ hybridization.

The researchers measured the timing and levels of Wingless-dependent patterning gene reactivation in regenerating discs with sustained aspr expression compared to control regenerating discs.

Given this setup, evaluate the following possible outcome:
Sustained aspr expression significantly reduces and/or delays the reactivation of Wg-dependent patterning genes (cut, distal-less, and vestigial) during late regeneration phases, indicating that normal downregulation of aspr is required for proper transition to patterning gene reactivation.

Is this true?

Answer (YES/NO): NO